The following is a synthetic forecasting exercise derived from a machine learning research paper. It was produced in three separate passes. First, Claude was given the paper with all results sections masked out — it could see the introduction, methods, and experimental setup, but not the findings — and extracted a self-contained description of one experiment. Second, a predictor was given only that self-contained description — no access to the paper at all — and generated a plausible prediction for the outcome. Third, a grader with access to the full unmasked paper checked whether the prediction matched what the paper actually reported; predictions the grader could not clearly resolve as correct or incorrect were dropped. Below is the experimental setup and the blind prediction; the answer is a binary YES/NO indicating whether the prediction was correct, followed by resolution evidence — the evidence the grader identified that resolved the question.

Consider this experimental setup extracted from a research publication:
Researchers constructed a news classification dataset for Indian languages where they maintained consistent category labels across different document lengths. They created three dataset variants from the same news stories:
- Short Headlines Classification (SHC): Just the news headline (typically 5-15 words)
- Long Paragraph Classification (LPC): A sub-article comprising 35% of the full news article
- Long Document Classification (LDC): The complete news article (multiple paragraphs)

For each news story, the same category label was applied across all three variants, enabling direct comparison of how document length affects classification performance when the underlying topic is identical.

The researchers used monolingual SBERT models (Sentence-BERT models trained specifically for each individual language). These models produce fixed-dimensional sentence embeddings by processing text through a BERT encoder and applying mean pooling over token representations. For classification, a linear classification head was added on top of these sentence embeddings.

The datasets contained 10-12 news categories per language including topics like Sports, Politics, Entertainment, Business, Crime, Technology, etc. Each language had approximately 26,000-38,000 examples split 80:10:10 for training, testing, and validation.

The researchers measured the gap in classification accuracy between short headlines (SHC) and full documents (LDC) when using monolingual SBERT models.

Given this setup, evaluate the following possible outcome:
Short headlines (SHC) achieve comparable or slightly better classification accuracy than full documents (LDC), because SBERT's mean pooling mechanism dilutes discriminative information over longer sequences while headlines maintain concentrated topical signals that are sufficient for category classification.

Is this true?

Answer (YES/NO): NO